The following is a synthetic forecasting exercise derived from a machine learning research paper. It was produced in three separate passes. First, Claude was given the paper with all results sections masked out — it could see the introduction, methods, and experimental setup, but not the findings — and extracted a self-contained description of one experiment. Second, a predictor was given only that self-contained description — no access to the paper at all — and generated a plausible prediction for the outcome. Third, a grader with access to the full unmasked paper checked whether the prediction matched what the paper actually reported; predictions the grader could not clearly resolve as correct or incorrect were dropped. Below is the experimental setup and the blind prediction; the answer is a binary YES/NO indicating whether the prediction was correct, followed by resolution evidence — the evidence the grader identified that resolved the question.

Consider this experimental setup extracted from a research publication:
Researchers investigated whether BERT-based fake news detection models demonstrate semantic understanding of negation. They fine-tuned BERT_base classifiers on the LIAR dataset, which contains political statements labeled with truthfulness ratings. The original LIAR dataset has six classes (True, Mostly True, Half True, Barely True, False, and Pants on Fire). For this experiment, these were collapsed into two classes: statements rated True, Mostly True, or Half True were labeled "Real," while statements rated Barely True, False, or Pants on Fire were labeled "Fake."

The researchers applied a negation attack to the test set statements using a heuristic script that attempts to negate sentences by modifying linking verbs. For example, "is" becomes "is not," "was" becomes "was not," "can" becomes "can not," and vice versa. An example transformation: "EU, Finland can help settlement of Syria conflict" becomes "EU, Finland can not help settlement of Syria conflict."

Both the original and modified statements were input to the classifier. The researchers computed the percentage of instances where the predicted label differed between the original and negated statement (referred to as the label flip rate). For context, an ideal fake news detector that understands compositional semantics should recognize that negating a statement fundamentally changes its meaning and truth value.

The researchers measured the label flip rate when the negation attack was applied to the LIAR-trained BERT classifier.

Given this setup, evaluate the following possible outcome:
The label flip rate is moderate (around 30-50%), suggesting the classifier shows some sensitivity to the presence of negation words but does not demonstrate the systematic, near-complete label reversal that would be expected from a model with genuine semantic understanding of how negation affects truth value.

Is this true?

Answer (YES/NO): NO